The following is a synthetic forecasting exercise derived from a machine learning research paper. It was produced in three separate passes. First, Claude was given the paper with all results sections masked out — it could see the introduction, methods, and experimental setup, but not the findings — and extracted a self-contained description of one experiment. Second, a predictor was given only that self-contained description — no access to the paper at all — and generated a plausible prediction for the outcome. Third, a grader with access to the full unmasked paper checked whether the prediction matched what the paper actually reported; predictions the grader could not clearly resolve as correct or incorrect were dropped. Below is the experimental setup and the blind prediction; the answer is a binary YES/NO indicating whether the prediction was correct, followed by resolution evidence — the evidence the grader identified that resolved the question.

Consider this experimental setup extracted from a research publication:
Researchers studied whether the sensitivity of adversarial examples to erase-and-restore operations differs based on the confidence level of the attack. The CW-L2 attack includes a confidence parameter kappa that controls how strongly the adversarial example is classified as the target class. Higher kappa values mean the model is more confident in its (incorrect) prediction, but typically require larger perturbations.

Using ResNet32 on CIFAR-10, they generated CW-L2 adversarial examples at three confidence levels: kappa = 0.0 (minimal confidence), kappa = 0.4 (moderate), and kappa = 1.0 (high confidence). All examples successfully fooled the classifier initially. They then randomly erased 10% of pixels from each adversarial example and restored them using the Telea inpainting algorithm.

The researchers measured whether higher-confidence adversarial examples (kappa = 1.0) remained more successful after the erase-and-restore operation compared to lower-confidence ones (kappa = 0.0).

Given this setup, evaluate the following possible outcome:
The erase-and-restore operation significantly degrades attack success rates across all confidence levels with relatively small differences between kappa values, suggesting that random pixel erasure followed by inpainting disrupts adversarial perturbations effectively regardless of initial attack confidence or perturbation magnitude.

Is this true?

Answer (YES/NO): YES